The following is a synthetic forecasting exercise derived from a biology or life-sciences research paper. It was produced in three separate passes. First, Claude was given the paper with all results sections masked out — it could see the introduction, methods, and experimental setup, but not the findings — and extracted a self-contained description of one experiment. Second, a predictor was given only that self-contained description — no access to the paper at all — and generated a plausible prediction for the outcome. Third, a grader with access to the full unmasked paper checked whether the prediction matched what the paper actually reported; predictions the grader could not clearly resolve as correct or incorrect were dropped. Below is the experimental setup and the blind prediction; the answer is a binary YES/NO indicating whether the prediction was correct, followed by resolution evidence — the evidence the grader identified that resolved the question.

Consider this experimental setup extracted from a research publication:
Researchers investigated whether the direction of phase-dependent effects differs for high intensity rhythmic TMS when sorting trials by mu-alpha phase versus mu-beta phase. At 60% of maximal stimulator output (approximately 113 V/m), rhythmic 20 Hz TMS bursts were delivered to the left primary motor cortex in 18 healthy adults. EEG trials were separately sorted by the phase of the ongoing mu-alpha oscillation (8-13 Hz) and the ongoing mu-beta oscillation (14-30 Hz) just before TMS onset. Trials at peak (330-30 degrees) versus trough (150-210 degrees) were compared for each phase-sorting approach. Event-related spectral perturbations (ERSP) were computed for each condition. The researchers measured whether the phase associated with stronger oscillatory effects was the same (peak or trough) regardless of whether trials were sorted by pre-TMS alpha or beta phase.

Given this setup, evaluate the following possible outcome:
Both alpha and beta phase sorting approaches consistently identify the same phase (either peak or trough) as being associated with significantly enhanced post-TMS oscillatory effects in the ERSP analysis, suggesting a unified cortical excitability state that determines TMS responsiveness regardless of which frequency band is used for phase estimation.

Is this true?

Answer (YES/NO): NO